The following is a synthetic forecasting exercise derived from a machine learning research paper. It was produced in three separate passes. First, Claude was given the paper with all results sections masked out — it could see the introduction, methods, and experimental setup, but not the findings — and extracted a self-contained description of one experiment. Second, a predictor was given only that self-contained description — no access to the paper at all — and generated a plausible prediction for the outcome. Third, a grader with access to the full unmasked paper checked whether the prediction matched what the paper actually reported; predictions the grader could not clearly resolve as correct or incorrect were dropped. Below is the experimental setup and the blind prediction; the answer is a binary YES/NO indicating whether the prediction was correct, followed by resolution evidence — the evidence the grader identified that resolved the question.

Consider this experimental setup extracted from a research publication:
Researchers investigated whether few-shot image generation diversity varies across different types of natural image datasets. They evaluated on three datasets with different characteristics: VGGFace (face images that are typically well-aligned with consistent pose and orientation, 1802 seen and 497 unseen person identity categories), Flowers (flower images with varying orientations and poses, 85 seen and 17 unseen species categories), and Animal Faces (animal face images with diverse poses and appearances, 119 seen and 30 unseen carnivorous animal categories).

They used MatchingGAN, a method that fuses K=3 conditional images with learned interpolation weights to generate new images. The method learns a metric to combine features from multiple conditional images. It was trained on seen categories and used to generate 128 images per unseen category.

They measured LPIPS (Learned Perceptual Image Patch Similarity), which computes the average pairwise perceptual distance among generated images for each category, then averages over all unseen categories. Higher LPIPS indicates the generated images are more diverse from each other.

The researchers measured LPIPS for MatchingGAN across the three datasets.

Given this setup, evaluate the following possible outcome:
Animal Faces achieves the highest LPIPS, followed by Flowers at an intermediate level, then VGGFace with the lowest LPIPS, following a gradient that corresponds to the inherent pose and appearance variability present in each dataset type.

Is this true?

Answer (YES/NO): NO